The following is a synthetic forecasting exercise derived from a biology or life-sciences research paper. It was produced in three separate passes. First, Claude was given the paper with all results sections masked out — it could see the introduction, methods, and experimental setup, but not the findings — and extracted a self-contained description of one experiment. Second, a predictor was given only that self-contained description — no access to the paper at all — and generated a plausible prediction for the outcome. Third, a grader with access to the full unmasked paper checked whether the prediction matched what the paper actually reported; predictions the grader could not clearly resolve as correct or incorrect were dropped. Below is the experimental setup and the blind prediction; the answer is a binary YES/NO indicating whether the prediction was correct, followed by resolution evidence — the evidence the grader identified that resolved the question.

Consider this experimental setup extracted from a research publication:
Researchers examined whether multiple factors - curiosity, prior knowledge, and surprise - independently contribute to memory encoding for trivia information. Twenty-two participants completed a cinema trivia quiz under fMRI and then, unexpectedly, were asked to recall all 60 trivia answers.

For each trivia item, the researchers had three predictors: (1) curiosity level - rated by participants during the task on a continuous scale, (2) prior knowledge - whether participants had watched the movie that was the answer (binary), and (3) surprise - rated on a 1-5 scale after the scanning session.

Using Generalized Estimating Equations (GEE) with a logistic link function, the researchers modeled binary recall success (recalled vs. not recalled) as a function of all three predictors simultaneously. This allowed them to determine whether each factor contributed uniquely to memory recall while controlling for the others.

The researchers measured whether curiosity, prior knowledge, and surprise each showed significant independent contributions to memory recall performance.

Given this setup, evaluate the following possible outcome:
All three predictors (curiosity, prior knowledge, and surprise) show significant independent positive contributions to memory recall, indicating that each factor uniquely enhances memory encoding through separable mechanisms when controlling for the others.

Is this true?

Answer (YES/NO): YES